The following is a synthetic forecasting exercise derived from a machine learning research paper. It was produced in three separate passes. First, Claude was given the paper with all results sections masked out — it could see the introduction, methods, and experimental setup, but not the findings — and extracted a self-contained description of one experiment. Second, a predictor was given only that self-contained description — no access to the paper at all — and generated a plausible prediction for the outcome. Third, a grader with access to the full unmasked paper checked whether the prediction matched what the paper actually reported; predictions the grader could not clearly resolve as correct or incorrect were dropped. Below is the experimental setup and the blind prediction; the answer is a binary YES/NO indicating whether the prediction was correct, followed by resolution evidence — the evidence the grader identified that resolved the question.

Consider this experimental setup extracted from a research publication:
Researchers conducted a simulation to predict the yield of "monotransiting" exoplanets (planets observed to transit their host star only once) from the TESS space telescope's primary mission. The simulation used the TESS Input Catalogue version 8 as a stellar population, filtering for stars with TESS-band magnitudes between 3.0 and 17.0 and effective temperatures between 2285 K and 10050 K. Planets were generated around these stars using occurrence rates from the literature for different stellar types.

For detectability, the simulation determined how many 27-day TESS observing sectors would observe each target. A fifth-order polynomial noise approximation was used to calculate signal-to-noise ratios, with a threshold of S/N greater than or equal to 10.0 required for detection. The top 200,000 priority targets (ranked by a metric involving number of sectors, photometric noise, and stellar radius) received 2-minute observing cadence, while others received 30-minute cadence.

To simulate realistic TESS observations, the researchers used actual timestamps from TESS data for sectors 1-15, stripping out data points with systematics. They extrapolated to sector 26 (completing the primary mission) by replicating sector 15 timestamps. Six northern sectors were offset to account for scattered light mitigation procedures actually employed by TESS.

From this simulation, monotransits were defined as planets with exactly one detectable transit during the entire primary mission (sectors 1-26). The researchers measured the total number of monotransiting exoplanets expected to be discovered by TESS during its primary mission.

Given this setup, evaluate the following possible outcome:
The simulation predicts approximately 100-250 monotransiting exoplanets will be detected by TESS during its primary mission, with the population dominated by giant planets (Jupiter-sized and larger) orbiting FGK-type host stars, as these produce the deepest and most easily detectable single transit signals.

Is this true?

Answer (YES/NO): NO